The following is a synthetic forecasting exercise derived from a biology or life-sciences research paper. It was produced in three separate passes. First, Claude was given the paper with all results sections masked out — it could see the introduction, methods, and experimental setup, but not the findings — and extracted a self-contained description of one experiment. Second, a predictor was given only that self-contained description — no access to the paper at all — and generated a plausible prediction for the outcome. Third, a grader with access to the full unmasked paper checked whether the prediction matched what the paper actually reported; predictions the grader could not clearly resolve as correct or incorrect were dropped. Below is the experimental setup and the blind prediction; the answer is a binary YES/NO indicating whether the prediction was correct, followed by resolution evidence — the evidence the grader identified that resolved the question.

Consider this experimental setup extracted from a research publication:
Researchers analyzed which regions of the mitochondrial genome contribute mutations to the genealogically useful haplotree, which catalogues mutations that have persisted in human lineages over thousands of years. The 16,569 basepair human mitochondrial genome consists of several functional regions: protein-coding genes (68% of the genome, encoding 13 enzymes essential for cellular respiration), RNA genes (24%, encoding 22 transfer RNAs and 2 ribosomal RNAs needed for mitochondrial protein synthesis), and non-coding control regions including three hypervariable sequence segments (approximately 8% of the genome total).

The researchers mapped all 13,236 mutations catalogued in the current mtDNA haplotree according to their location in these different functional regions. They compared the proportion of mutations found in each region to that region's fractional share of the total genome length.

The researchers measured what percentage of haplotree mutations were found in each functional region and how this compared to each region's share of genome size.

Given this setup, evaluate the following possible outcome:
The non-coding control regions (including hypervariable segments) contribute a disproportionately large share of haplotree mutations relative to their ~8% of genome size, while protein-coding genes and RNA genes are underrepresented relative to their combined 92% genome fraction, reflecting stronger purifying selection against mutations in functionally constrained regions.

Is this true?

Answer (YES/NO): YES